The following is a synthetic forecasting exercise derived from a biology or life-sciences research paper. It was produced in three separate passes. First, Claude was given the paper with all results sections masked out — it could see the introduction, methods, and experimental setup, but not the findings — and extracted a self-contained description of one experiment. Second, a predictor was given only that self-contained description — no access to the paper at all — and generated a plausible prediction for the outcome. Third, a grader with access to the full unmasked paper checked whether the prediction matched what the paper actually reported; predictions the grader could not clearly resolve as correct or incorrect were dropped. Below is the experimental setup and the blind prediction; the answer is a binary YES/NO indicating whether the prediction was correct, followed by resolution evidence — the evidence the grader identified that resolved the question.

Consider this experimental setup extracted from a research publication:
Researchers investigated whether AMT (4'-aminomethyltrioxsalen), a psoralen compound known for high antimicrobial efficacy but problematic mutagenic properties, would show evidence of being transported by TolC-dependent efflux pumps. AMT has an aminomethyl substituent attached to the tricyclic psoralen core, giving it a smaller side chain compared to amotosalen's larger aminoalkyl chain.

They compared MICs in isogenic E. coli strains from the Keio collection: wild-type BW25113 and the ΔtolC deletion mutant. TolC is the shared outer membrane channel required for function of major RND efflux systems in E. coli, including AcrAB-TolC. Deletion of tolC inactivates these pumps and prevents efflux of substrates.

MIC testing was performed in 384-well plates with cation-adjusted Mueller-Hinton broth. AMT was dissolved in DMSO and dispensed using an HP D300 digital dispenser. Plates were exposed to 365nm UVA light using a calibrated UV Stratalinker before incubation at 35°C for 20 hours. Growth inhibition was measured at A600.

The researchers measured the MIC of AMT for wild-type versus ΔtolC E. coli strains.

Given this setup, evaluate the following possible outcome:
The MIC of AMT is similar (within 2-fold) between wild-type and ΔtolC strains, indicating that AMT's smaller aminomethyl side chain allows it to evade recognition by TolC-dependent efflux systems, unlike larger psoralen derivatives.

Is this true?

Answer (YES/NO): NO